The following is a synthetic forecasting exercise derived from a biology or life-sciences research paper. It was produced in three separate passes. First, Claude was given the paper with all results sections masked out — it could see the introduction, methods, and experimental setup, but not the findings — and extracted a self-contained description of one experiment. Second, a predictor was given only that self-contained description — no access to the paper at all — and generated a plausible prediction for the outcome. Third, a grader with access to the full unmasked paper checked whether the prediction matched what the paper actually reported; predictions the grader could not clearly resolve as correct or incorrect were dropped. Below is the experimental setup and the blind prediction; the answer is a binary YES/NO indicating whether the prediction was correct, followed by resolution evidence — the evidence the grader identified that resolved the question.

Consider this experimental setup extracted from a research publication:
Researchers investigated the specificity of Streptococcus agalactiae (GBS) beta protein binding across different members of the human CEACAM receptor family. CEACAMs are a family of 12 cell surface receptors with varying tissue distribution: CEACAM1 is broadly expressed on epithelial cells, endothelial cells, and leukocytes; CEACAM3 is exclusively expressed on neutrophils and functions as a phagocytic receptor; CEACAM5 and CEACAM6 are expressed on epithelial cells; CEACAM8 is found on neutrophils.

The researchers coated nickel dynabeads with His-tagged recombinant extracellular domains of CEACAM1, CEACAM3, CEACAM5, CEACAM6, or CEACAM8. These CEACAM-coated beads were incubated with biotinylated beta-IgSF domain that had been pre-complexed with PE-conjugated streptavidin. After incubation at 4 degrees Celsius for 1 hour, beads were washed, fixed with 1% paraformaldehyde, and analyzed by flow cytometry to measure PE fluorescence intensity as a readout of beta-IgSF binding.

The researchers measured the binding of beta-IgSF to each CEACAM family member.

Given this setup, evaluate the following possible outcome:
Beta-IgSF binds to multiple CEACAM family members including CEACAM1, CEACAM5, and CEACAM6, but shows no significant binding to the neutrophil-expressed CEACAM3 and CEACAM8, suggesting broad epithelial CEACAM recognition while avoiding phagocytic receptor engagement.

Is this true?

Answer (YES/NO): NO